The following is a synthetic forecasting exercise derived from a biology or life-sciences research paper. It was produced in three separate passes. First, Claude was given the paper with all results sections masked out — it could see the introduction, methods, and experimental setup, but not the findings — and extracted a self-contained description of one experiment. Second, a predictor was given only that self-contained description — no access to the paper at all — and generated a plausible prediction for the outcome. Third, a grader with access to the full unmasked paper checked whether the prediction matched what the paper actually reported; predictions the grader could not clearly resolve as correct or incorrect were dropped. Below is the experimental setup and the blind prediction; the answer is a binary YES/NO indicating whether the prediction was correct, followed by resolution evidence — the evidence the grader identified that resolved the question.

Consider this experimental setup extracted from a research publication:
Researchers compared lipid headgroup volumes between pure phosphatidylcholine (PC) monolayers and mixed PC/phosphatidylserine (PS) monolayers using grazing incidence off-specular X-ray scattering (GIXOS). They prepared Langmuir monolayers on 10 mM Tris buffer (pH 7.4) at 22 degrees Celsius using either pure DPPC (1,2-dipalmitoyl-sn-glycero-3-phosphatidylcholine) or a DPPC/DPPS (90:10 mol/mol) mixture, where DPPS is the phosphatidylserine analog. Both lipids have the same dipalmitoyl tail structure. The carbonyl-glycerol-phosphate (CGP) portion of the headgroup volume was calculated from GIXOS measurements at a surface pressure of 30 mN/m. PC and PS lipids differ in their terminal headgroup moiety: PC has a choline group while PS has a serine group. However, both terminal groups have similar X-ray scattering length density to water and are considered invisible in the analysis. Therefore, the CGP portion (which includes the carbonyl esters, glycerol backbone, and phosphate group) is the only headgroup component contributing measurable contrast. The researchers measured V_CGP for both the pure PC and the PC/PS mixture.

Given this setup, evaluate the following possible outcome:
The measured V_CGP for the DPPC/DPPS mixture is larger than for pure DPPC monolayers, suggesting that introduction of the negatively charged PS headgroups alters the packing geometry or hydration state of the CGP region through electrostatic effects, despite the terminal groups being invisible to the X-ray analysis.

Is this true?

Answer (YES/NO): NO